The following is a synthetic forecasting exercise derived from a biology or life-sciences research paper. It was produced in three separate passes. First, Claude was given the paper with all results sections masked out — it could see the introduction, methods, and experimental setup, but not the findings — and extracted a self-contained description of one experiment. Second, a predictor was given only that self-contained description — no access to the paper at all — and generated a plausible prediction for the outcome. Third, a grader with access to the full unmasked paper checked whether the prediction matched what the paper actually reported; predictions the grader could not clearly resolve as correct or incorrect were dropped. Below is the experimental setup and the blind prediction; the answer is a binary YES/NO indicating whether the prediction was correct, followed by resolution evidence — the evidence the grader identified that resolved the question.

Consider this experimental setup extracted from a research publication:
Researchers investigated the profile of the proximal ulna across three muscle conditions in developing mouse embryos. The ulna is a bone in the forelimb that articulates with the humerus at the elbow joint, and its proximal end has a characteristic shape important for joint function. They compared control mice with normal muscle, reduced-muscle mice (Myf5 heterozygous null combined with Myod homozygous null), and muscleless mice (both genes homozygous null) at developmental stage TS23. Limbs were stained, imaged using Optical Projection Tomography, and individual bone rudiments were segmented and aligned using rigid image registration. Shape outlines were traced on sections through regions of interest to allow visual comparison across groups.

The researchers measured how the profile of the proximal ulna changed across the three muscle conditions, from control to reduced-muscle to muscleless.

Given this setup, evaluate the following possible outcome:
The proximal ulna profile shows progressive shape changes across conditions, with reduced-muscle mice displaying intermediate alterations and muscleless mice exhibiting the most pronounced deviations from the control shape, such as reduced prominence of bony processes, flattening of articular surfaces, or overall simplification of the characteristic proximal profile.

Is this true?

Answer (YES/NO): NO